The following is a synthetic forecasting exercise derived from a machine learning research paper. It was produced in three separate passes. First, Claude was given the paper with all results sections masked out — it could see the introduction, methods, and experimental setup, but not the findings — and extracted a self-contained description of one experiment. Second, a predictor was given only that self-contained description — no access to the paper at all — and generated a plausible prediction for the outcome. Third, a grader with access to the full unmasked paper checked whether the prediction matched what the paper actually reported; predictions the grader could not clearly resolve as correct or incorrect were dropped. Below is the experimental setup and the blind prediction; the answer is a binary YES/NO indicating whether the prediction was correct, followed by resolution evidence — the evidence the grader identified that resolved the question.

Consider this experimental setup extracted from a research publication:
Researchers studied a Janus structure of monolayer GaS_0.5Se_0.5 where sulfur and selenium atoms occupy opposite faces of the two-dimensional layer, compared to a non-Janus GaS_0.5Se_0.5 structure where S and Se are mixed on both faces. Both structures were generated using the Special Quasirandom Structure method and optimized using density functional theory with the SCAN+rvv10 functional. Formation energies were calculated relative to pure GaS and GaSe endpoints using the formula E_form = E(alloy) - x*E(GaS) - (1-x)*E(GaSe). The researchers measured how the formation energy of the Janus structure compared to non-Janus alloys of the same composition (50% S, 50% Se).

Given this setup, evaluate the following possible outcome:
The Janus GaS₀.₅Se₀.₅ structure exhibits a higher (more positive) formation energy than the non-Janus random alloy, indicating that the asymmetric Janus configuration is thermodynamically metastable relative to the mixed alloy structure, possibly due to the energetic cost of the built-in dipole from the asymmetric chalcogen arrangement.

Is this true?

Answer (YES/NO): YES